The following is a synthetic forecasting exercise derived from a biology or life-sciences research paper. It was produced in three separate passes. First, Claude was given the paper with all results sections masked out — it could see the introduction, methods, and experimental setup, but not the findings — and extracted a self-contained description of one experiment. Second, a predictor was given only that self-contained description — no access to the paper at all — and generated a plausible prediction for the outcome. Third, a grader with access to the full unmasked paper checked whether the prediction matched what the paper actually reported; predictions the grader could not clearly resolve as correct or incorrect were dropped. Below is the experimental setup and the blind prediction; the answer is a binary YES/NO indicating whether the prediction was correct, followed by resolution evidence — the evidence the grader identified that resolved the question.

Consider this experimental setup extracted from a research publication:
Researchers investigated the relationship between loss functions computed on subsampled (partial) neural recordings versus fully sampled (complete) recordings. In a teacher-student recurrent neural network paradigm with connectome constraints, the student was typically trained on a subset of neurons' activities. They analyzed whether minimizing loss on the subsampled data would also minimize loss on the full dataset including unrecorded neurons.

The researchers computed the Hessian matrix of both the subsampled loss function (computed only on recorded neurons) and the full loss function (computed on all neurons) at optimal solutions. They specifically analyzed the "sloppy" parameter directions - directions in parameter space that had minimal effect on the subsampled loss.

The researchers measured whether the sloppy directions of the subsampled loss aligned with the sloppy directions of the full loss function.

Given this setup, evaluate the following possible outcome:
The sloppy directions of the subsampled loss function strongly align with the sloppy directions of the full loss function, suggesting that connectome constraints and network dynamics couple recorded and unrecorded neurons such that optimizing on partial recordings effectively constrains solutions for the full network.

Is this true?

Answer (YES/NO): NO